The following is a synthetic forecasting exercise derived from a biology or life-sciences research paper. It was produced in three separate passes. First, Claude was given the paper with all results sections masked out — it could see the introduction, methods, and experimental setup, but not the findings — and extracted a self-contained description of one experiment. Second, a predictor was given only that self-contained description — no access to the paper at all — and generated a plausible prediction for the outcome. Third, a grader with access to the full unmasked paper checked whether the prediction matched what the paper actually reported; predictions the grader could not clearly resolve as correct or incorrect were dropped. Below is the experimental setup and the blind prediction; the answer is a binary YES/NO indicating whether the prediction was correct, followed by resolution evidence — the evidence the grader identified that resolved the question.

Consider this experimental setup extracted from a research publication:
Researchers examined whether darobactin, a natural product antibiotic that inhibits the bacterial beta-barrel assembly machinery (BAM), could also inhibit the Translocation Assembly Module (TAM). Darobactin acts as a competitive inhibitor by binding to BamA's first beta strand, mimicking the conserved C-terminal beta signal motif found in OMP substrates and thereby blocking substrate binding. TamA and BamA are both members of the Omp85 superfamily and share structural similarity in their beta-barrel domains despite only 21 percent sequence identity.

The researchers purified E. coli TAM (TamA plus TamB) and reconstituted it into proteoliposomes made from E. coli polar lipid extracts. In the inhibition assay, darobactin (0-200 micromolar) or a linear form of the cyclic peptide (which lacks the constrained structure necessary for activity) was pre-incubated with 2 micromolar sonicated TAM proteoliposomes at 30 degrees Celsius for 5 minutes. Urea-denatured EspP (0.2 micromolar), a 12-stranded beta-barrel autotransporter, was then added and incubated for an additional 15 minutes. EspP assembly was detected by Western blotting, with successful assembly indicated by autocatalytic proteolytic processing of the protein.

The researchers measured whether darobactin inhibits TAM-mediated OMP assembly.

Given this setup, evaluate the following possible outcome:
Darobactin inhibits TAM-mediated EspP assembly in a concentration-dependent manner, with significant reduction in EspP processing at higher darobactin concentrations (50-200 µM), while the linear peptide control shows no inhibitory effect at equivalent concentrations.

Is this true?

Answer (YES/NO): YES